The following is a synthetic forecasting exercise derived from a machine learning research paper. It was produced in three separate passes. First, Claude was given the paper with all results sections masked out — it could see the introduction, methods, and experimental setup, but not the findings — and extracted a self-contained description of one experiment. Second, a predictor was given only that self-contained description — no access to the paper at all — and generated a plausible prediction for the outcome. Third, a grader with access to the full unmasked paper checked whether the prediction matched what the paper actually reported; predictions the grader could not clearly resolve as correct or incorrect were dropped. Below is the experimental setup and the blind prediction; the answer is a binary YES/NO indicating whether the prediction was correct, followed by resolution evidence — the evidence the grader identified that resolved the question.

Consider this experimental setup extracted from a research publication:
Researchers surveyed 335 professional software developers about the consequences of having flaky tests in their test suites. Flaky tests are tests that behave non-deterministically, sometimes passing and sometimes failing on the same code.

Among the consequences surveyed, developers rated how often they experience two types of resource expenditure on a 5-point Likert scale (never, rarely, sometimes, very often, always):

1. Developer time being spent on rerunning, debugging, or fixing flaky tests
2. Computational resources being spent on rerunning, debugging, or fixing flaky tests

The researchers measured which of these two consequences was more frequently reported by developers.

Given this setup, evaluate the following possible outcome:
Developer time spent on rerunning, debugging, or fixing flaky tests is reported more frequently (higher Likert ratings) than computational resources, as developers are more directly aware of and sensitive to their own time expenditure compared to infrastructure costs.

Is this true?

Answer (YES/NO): YES